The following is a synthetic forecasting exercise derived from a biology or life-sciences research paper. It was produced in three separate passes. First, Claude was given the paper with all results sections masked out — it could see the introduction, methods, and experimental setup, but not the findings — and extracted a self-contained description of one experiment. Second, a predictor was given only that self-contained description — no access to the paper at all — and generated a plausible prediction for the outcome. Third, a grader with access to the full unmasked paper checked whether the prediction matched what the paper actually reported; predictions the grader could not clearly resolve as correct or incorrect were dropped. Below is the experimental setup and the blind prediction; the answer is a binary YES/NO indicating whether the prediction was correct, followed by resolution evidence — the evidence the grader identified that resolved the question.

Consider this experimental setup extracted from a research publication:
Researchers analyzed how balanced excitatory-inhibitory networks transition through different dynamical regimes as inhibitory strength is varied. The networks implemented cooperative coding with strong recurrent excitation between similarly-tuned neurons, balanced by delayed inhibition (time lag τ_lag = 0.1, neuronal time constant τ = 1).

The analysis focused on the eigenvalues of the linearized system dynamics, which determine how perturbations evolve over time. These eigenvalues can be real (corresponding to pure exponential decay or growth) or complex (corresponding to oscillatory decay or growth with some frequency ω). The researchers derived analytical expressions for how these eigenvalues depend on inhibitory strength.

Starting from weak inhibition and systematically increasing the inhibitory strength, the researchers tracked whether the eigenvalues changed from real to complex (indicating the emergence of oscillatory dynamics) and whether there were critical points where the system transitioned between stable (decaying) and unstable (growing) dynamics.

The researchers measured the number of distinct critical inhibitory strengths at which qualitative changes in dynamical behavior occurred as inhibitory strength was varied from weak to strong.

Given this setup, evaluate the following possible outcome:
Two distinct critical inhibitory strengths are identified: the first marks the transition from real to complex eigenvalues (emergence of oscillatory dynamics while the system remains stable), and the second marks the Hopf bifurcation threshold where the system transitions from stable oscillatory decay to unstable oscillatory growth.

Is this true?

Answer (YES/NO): NO